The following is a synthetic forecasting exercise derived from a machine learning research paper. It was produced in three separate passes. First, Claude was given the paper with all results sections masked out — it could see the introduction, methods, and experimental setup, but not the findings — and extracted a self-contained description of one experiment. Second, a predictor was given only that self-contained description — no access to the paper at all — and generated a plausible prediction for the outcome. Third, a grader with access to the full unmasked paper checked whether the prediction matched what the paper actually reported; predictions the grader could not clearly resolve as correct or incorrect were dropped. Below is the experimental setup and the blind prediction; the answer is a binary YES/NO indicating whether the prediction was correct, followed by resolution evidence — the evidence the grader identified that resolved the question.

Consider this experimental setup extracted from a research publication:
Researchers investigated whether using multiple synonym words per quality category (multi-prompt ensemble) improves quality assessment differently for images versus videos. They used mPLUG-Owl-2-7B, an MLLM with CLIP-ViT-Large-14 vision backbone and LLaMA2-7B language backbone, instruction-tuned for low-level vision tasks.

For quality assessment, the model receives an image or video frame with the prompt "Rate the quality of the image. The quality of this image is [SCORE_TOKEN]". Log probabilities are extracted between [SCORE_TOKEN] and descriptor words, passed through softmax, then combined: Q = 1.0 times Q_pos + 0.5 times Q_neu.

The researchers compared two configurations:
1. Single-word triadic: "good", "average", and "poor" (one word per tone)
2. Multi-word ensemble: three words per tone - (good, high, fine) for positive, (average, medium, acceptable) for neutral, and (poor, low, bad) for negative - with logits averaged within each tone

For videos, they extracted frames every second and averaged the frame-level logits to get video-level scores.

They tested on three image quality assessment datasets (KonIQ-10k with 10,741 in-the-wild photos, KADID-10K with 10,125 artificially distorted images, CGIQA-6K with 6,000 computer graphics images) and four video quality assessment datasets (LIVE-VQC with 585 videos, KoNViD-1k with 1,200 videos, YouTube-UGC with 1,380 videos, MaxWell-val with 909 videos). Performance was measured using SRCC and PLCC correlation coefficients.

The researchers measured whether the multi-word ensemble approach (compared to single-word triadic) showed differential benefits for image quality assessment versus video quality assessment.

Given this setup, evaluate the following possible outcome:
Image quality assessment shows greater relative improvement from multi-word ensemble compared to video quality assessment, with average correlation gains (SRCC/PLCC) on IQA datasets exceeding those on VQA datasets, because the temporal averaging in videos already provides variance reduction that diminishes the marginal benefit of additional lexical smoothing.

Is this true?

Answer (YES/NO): NO